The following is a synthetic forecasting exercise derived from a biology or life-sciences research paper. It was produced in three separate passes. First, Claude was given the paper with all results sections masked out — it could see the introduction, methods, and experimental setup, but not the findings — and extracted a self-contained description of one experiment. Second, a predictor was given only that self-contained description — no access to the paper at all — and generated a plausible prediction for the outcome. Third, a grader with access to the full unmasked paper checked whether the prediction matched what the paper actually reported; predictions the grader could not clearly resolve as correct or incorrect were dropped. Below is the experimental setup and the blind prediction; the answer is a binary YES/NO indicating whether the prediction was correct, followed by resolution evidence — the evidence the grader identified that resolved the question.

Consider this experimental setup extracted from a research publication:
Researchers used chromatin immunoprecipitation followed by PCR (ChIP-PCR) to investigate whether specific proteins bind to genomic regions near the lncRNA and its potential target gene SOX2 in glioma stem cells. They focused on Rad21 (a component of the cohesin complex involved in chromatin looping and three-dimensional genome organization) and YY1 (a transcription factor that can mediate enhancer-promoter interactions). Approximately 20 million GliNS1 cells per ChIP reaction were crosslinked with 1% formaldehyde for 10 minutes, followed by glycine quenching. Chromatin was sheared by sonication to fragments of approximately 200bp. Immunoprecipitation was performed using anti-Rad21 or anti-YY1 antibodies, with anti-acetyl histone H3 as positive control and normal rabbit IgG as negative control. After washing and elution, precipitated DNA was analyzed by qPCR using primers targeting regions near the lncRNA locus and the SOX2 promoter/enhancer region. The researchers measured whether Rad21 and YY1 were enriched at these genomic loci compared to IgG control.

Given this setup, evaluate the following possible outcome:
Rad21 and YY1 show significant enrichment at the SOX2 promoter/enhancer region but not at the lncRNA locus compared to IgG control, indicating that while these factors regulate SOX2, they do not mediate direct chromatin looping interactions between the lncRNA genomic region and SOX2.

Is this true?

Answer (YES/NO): NO